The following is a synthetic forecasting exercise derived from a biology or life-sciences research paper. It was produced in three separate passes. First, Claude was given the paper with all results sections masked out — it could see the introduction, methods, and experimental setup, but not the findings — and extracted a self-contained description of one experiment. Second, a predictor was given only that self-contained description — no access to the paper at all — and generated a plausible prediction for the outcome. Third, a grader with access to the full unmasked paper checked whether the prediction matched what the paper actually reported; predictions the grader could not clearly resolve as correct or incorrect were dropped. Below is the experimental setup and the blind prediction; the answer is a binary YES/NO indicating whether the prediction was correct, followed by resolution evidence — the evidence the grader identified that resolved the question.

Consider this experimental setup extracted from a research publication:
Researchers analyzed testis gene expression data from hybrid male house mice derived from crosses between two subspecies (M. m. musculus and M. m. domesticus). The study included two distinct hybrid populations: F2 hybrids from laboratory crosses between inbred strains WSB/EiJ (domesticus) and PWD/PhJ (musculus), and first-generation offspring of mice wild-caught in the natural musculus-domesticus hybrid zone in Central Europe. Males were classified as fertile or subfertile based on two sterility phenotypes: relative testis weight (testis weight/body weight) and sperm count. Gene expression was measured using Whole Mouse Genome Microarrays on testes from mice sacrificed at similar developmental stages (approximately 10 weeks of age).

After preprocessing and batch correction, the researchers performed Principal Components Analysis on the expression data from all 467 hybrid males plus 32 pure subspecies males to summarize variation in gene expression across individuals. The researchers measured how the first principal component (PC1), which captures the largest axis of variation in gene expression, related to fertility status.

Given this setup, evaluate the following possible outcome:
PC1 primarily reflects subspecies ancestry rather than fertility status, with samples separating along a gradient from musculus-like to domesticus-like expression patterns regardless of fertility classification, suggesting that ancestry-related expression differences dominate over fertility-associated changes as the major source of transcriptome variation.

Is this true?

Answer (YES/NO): NO